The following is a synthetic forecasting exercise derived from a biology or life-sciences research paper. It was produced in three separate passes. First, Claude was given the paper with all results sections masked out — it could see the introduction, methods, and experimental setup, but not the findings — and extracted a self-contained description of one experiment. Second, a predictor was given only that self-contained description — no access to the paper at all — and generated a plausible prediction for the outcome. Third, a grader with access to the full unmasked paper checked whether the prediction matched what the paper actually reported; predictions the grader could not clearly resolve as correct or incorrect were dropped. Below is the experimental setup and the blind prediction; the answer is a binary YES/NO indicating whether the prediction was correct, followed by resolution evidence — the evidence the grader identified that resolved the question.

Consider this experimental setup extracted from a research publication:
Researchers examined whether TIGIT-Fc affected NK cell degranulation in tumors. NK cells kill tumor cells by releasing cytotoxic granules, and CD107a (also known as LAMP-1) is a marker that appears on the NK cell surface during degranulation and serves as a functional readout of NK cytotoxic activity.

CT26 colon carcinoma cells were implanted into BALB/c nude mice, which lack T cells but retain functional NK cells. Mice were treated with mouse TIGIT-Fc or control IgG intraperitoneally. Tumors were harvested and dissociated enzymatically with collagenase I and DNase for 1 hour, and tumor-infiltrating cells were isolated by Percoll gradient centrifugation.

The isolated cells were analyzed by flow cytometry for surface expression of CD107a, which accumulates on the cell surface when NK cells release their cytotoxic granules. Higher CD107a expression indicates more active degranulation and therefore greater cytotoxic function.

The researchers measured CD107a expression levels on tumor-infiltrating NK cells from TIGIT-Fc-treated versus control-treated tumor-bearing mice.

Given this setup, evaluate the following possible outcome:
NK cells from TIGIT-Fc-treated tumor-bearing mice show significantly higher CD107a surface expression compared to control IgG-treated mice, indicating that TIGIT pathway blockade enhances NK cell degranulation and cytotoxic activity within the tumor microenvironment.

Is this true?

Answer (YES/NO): YES